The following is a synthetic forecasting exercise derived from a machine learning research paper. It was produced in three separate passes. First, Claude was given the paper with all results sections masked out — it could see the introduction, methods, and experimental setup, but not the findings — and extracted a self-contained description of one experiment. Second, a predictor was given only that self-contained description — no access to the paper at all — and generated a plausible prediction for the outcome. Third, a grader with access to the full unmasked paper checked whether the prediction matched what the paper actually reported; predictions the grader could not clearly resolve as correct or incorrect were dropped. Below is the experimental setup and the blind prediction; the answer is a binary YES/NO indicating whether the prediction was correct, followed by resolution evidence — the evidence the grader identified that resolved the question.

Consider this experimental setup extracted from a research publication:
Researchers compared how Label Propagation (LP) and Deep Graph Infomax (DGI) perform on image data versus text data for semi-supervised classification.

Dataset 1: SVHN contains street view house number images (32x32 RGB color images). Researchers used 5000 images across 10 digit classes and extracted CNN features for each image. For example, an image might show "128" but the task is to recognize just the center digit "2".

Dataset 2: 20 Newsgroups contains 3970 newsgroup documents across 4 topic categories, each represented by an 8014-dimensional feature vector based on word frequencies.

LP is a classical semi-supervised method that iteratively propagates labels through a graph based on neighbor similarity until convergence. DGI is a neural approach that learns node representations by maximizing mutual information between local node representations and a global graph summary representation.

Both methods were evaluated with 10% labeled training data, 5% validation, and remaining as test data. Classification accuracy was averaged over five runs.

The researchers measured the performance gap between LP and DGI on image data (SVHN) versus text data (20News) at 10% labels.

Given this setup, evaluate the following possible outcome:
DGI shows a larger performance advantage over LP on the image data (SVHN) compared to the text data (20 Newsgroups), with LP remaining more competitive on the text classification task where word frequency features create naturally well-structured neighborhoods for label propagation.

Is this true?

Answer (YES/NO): YES